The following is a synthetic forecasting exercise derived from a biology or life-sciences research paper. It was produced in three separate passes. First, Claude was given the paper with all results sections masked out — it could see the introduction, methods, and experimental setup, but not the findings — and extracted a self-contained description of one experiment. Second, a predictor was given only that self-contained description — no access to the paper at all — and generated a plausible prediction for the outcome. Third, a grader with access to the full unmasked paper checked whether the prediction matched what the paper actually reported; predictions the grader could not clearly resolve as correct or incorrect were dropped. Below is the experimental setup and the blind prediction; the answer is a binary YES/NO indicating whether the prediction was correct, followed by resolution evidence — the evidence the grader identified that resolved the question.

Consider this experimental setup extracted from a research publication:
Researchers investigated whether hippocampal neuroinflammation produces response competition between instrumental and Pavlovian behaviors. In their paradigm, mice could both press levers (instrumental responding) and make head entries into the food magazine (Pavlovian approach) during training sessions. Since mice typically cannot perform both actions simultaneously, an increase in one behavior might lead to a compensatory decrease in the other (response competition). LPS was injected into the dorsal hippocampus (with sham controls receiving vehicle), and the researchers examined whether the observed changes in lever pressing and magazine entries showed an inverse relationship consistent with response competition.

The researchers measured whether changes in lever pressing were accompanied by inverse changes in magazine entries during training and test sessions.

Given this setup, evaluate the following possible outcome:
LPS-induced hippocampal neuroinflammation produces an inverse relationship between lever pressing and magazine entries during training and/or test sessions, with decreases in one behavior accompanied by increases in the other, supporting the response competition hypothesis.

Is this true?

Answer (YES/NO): NO